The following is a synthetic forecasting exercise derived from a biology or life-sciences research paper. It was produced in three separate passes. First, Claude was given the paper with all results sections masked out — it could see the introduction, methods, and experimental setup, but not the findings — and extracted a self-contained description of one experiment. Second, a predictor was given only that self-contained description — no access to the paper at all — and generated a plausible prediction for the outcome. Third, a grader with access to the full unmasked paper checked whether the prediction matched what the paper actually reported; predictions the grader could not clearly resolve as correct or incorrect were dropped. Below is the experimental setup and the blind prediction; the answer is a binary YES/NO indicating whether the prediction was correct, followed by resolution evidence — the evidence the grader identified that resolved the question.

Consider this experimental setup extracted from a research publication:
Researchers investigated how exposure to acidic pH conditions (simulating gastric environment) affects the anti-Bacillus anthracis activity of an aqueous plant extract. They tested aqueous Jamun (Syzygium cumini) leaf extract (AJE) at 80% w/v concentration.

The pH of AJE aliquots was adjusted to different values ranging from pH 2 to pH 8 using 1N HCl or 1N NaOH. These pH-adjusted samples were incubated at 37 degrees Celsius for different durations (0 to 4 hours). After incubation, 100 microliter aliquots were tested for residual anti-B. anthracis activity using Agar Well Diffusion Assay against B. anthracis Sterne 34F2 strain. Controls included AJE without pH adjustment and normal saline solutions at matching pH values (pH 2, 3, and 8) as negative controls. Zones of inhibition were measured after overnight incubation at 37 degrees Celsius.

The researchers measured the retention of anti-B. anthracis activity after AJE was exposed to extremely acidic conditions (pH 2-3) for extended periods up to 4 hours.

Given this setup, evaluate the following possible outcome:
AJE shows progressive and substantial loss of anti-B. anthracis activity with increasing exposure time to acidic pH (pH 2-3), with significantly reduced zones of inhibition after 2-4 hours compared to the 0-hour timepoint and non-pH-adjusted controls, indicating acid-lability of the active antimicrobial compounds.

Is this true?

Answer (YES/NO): NO